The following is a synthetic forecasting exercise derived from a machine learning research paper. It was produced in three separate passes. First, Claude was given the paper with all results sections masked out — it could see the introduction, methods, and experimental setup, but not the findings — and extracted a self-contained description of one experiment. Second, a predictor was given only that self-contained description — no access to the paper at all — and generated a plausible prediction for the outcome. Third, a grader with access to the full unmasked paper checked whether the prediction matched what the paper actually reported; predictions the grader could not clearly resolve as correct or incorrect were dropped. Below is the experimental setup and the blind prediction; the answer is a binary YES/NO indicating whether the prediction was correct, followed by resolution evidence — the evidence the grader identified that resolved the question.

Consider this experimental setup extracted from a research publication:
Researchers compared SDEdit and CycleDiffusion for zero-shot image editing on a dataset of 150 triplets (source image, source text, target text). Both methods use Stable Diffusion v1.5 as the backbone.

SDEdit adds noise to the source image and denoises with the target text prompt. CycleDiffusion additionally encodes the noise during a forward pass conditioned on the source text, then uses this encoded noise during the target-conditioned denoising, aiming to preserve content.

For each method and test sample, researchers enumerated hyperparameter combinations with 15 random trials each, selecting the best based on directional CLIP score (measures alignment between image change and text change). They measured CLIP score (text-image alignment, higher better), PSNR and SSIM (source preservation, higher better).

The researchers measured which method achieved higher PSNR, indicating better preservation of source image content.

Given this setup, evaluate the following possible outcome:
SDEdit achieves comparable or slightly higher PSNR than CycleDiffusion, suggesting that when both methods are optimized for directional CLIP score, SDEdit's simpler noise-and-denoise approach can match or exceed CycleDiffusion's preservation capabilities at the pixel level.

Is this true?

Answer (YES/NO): NO